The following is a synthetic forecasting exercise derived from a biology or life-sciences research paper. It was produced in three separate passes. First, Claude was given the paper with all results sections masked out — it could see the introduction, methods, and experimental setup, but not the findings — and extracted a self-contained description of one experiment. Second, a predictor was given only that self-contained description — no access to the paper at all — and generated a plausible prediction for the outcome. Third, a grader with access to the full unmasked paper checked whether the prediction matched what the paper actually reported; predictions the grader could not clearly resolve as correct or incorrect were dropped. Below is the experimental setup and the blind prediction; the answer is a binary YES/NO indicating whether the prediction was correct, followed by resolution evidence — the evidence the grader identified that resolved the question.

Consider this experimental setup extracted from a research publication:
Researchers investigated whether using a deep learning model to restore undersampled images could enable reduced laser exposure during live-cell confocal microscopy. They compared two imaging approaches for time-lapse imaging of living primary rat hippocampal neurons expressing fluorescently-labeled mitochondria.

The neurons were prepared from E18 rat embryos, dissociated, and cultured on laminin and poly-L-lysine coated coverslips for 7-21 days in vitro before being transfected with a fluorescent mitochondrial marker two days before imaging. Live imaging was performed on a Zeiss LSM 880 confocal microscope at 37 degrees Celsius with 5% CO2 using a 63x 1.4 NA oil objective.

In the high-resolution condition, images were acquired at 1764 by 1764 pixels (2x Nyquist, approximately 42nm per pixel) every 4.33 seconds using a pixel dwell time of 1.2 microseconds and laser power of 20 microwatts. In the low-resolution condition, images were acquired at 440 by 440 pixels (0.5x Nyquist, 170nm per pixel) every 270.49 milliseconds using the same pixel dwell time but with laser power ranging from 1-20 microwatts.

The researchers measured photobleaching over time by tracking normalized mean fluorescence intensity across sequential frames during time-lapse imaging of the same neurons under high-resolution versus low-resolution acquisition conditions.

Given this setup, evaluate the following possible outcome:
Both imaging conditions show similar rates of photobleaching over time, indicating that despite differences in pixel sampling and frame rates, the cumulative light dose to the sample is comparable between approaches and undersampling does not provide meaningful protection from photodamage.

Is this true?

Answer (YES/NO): NO